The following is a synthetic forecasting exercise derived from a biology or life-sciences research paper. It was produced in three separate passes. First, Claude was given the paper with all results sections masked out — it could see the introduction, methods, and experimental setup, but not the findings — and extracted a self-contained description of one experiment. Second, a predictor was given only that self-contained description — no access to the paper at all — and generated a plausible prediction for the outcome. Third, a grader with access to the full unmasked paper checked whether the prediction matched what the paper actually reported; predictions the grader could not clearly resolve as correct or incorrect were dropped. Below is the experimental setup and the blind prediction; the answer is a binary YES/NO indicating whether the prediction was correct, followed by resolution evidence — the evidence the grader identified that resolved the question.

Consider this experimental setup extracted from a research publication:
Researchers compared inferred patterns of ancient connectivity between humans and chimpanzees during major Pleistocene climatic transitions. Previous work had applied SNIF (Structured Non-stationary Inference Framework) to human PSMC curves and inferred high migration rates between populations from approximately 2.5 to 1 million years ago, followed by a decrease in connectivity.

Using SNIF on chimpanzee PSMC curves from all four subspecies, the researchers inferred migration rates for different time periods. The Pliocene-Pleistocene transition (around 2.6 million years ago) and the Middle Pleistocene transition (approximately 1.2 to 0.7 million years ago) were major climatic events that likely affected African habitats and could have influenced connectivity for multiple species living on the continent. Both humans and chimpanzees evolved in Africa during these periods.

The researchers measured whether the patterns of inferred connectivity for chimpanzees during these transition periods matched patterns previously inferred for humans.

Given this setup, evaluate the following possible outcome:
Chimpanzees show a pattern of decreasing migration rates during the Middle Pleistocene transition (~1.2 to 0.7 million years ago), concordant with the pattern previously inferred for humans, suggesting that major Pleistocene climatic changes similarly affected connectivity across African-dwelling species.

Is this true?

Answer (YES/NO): YES